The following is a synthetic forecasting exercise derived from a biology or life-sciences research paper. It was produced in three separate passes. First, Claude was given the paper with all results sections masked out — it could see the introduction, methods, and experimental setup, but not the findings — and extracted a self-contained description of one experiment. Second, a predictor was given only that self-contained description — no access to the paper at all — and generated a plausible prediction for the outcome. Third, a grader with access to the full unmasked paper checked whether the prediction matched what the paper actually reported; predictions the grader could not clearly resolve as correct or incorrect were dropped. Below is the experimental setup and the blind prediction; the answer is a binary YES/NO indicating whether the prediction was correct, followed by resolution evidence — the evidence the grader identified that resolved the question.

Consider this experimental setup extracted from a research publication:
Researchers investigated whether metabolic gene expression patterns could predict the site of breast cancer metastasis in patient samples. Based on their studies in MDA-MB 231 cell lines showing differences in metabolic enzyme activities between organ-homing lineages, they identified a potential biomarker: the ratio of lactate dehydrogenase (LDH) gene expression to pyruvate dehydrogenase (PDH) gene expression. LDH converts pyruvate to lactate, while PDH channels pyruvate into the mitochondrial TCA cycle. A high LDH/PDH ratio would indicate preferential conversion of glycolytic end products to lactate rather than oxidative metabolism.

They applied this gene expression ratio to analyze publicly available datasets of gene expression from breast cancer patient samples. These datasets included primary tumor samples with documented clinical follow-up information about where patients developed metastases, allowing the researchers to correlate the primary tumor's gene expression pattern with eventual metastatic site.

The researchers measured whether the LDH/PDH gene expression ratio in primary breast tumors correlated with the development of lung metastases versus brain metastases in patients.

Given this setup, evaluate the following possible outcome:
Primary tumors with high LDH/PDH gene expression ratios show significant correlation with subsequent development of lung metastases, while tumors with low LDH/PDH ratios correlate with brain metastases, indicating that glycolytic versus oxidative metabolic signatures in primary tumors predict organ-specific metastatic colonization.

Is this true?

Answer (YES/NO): NO